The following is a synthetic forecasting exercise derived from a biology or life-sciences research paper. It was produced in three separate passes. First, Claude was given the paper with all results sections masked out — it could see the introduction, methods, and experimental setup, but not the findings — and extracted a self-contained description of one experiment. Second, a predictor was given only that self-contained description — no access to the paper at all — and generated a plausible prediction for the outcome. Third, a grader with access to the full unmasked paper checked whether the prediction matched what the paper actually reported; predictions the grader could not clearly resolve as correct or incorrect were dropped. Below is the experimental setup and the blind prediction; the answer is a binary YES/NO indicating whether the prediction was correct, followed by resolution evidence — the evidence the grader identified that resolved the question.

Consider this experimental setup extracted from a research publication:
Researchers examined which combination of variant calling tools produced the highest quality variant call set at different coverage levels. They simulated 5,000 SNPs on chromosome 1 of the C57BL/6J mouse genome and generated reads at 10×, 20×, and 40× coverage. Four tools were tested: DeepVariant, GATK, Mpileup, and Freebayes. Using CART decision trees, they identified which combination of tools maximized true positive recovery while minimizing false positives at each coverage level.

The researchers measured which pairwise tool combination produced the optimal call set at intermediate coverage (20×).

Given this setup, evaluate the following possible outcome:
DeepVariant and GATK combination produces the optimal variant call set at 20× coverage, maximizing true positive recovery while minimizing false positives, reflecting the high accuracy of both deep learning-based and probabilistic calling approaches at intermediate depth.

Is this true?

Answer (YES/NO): NO